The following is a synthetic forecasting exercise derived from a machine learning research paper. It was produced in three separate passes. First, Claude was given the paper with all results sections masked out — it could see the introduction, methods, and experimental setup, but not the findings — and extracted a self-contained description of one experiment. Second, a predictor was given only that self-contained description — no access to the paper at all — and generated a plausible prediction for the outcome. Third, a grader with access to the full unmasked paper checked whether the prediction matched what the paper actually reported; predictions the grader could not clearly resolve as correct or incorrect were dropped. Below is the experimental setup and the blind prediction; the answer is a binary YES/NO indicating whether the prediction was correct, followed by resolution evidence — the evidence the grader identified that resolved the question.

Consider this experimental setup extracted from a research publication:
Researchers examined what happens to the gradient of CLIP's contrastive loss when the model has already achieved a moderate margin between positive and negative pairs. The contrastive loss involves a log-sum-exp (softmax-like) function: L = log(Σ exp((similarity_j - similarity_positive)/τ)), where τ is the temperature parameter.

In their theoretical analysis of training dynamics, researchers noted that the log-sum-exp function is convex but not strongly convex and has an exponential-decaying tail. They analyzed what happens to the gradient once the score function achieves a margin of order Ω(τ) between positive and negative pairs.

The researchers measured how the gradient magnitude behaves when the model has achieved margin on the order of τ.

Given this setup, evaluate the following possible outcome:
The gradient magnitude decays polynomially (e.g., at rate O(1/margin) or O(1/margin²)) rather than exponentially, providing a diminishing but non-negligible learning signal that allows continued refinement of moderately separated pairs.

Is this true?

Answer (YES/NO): NO